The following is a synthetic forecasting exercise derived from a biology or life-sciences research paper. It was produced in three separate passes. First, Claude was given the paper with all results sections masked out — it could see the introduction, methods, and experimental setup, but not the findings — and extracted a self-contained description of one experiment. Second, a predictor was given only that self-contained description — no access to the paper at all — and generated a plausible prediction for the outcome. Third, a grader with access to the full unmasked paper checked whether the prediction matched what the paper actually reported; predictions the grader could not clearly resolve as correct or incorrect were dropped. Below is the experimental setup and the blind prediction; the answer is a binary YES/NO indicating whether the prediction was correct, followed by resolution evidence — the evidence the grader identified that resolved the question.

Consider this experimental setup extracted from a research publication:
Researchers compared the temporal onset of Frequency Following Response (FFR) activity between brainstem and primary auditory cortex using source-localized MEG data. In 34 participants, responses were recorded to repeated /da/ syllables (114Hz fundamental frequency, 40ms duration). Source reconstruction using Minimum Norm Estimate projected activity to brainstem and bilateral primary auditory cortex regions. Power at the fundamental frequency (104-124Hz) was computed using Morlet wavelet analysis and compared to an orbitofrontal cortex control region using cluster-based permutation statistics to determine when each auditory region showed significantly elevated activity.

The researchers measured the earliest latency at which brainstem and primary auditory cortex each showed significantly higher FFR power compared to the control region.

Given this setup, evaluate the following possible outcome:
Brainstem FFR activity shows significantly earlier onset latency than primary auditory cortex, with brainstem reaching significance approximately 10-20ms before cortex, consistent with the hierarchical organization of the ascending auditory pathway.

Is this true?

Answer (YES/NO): NO